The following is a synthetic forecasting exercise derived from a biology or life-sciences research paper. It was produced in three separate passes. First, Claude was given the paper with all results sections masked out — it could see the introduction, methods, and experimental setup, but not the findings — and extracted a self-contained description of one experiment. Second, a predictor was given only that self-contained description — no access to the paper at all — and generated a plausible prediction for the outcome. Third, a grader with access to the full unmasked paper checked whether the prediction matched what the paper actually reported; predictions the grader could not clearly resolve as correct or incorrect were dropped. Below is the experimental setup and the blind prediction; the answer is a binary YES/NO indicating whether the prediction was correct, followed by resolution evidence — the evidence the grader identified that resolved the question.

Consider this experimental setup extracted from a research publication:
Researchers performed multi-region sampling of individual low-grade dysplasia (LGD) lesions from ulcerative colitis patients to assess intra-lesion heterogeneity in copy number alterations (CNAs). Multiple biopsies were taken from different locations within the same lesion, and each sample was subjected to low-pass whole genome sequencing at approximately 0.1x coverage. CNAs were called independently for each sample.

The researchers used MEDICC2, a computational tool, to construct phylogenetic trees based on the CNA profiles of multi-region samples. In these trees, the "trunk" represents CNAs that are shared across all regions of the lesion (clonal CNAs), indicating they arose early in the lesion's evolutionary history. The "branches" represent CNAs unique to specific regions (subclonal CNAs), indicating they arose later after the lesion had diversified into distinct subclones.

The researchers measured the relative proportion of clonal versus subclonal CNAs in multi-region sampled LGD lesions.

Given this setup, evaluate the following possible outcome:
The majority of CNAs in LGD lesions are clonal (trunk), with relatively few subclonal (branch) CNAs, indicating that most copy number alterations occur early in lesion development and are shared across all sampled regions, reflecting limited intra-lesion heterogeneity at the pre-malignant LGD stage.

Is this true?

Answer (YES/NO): NO